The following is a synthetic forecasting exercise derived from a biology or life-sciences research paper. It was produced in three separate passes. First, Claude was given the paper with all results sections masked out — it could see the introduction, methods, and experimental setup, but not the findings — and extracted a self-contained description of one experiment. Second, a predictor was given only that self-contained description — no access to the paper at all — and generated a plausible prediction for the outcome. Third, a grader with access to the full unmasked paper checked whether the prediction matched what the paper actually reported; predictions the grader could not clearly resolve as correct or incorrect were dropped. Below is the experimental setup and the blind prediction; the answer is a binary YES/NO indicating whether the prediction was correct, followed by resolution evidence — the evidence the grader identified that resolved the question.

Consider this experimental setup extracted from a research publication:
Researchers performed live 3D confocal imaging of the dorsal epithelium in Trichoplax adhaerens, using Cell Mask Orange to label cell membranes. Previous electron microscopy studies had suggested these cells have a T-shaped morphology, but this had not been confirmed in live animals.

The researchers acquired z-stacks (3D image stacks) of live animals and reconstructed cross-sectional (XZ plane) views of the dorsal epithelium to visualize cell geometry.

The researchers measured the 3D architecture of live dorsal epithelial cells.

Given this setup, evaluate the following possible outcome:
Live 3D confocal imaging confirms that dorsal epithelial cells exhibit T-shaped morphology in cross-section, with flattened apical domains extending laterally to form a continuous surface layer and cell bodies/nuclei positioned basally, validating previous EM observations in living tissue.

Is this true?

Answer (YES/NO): YES